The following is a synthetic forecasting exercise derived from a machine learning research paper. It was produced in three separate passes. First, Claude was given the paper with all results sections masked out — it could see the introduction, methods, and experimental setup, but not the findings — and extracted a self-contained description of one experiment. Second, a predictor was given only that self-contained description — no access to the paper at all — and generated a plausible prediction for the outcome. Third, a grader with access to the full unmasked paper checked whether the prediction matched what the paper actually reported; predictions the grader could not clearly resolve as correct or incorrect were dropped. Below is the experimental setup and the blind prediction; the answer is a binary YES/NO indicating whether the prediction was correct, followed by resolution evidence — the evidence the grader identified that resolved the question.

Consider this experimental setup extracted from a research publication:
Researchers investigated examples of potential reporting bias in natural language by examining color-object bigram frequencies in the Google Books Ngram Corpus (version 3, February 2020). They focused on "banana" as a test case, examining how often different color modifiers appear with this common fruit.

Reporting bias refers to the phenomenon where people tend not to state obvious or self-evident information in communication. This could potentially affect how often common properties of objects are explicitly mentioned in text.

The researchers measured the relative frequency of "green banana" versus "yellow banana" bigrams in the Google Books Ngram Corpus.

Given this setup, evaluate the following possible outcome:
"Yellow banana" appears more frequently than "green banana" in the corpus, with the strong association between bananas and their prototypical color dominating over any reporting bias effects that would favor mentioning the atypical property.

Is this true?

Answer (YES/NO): NO